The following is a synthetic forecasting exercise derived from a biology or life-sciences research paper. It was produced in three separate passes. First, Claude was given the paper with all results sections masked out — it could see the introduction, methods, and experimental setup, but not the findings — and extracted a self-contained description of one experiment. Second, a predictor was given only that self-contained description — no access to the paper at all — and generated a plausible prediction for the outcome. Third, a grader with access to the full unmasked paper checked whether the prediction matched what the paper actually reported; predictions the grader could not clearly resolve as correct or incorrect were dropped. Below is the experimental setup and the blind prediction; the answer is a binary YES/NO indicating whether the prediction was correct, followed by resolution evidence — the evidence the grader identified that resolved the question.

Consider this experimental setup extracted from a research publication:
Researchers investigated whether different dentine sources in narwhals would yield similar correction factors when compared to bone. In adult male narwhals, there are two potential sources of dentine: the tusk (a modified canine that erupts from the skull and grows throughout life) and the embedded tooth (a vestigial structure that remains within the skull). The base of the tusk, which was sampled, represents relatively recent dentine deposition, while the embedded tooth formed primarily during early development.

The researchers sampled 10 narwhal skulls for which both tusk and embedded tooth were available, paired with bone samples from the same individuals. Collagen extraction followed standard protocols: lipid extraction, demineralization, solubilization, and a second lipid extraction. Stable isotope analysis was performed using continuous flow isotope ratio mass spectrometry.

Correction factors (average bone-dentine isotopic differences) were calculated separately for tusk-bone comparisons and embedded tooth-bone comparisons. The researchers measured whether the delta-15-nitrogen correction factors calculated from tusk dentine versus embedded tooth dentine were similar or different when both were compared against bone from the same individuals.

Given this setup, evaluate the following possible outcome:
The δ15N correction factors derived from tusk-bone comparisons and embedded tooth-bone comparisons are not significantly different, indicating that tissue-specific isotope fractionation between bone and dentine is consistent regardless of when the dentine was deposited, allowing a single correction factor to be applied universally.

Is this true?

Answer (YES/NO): NO